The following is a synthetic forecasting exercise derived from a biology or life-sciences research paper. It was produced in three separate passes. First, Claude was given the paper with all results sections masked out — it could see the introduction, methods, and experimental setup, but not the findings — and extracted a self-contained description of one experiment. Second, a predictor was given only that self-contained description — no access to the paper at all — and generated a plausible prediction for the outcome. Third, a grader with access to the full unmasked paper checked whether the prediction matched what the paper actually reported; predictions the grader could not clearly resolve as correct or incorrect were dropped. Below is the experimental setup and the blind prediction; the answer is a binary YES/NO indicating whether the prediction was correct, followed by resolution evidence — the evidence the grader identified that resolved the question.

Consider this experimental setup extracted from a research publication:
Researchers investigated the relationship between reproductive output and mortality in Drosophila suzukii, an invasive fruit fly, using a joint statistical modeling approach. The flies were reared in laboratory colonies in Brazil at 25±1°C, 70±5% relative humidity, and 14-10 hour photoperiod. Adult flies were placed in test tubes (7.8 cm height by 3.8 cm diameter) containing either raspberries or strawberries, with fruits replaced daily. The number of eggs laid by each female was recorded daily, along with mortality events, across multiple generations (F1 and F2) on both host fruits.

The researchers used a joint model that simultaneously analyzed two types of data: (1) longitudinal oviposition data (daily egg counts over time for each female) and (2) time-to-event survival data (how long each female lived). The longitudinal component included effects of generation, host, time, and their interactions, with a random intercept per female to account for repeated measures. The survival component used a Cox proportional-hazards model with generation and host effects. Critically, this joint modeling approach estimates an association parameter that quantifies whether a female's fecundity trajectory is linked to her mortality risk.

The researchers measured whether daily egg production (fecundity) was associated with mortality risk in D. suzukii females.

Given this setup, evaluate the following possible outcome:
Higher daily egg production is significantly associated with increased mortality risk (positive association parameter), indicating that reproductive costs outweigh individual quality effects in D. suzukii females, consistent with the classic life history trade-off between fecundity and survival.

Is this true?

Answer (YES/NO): NO